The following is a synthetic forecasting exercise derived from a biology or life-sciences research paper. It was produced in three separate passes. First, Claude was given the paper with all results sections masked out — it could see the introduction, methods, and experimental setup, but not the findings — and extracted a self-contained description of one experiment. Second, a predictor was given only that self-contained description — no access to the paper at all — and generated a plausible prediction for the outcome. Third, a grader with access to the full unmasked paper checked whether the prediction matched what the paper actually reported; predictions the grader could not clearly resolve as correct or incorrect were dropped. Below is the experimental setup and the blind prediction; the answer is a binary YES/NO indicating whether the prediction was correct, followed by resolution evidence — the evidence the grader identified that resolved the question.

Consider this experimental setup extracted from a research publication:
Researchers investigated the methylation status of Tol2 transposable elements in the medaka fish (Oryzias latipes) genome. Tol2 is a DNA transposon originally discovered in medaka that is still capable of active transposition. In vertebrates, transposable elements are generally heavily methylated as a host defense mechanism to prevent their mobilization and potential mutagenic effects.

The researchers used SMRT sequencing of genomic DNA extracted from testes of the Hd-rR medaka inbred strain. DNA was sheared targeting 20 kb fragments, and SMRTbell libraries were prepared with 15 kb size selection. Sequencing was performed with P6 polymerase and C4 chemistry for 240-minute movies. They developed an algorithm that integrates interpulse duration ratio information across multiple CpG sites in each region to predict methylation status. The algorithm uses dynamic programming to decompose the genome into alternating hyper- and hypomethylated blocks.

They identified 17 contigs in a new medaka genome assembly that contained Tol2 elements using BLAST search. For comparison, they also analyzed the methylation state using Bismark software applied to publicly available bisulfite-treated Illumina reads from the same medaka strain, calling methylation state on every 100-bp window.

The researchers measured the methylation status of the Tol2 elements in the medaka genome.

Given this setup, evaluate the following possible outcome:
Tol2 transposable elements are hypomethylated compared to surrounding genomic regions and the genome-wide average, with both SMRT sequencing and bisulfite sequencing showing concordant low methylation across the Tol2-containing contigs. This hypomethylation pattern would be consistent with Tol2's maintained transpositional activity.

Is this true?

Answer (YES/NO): NO